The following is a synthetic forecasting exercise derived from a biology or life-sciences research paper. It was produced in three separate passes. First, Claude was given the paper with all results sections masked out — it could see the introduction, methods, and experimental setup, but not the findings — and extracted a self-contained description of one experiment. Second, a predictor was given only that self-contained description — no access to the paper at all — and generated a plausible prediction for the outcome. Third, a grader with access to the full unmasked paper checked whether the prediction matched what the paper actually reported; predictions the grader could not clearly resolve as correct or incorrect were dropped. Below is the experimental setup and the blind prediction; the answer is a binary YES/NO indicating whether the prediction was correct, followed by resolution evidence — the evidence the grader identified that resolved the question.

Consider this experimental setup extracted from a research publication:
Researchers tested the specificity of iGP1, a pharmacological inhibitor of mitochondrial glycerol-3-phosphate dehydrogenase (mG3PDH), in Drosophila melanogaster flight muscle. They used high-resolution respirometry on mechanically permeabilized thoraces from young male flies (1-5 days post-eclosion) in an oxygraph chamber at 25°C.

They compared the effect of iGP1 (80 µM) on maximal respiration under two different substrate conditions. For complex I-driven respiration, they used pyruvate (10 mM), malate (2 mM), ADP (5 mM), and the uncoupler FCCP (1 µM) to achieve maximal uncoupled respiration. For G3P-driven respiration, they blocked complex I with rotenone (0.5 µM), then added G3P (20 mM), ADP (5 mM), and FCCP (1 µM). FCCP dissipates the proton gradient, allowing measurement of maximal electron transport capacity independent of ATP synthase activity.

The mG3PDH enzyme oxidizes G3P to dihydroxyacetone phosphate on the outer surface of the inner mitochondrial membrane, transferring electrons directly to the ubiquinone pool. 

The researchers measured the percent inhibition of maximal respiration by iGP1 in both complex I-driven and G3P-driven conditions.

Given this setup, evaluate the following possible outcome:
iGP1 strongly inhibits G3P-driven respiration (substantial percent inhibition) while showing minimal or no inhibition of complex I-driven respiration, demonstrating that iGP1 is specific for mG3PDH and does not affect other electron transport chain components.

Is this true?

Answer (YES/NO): YES